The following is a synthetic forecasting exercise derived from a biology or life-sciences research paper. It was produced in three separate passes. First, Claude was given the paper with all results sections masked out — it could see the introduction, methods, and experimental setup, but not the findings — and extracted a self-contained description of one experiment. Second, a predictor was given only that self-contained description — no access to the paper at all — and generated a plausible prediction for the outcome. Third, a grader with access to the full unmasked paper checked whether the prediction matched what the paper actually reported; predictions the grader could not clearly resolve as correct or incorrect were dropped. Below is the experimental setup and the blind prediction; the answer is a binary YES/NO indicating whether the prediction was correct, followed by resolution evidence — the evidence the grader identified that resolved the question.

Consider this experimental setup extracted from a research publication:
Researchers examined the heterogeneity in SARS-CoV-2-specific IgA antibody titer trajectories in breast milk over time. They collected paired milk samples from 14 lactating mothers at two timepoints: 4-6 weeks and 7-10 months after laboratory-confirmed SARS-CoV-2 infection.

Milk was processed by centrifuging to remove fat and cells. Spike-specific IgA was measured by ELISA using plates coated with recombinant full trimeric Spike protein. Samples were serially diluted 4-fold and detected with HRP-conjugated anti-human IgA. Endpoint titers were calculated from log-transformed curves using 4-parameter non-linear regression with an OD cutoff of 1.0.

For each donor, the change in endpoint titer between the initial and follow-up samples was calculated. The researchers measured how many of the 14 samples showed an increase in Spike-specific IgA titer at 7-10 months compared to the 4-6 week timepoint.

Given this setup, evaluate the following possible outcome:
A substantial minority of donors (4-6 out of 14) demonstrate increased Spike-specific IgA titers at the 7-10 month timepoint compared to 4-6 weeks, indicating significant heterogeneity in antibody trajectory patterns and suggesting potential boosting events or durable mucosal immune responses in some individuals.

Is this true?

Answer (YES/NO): NO